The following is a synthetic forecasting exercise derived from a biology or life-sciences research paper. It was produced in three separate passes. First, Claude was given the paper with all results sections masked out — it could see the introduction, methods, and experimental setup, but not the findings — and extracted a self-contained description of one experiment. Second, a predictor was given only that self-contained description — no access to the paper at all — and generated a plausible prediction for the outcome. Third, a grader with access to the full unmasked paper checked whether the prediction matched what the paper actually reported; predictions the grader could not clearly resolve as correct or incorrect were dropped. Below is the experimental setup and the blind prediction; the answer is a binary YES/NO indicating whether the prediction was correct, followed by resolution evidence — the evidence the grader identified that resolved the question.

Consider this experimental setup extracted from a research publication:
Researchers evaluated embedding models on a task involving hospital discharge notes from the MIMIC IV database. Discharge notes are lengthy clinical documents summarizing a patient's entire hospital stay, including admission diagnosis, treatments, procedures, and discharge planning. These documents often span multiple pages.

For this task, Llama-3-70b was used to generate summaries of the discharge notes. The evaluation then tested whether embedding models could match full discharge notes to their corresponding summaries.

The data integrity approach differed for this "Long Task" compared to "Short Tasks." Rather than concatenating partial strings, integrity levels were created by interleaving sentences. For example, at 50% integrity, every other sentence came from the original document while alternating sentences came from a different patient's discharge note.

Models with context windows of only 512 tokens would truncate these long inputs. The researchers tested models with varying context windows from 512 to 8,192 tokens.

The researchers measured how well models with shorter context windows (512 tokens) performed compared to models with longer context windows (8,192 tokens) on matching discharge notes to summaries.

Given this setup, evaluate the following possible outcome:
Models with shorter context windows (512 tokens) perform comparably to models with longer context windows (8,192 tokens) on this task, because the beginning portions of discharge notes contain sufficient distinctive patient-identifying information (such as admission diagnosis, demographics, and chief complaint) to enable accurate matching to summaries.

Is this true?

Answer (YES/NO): NO